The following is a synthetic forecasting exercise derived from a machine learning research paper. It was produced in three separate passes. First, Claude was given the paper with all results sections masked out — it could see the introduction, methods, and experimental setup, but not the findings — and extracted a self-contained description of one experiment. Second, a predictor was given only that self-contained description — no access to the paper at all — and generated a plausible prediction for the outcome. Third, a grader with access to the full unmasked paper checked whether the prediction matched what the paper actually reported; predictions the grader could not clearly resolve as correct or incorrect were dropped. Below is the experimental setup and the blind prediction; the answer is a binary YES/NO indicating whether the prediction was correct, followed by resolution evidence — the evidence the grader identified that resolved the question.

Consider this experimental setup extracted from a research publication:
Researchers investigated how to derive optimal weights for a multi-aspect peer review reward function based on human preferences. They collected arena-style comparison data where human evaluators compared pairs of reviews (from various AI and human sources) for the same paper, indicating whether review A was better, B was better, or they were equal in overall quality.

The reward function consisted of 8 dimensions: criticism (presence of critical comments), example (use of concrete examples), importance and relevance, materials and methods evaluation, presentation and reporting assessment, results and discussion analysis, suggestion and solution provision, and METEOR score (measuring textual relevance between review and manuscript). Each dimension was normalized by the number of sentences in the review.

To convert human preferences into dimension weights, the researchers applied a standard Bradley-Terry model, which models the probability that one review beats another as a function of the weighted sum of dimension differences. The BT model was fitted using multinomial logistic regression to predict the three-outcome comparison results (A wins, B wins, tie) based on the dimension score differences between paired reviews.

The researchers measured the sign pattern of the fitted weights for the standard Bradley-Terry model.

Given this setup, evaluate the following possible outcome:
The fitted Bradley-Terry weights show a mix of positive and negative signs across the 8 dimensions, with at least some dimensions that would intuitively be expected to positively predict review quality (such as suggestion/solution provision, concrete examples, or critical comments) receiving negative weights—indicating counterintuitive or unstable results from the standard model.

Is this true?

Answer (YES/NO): YES